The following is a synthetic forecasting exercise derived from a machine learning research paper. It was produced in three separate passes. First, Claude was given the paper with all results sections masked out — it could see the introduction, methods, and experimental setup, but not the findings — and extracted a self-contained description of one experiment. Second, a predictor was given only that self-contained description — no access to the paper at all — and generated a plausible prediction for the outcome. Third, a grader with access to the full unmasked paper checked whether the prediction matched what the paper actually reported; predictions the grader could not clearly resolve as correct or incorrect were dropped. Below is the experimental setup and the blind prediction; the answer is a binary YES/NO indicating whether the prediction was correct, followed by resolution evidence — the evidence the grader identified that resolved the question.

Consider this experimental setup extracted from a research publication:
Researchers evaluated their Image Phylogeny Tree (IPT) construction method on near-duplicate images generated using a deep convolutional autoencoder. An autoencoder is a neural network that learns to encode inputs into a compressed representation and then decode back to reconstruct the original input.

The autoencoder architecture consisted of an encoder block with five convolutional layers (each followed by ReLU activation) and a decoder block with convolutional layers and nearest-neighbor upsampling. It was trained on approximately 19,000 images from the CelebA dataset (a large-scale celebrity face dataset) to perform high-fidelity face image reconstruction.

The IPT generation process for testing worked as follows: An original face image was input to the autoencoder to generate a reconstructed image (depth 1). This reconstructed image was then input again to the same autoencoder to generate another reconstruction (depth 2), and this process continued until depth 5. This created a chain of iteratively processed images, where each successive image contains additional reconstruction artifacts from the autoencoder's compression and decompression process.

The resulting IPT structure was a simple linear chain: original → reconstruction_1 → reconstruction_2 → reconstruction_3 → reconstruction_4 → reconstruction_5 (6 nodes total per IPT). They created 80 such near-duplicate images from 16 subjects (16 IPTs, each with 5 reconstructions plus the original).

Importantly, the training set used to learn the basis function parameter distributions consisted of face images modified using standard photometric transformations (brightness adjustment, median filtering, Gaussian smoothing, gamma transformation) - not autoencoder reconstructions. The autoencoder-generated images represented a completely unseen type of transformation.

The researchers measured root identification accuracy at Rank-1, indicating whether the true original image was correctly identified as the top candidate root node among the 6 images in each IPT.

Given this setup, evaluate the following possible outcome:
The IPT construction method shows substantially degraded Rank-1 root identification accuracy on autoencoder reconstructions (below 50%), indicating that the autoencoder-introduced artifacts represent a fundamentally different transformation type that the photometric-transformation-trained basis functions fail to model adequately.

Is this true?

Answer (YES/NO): NO